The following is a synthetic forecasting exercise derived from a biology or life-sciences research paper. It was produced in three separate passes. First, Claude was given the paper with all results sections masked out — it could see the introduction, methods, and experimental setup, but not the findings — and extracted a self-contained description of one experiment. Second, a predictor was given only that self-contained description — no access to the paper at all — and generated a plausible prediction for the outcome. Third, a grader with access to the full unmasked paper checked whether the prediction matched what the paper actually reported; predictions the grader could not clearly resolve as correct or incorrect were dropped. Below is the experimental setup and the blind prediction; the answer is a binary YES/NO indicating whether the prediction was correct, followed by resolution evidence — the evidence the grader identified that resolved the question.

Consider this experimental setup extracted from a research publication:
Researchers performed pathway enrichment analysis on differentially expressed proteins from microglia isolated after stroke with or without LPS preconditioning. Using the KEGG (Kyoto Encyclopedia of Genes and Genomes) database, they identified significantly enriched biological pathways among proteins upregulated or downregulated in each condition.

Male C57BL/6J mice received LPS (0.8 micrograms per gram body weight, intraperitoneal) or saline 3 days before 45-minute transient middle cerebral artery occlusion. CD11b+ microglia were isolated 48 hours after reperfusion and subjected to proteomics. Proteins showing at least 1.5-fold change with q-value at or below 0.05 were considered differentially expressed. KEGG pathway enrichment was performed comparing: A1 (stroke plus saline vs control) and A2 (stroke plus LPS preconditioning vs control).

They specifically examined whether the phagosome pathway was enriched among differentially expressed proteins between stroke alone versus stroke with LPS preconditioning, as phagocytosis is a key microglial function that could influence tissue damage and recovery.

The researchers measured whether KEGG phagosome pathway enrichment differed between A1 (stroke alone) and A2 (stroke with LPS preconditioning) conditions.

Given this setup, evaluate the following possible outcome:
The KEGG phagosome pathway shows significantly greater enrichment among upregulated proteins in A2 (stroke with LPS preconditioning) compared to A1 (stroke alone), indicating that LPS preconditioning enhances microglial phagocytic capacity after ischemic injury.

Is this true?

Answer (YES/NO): NO